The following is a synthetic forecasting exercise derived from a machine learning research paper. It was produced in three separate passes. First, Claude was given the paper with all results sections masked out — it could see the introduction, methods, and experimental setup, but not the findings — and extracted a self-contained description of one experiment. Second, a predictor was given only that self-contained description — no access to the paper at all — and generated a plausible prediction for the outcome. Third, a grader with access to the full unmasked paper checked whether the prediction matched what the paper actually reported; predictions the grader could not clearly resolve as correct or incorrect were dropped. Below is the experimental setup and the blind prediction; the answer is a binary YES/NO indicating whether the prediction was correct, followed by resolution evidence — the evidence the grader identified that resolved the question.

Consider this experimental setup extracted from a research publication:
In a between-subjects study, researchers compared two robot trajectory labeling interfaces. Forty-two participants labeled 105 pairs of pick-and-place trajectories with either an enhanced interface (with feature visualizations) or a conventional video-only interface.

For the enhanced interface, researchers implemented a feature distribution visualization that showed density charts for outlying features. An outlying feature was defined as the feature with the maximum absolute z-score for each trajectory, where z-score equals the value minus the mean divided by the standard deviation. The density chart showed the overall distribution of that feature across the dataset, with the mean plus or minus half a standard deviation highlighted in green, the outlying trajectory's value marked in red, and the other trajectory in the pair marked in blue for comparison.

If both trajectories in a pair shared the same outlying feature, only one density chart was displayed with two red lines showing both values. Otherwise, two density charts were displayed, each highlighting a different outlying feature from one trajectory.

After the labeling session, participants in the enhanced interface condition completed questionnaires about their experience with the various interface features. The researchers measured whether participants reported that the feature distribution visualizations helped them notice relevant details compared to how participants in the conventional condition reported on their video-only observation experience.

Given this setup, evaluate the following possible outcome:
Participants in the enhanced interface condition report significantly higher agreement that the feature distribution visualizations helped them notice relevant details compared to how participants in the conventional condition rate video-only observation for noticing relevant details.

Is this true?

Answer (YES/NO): YES